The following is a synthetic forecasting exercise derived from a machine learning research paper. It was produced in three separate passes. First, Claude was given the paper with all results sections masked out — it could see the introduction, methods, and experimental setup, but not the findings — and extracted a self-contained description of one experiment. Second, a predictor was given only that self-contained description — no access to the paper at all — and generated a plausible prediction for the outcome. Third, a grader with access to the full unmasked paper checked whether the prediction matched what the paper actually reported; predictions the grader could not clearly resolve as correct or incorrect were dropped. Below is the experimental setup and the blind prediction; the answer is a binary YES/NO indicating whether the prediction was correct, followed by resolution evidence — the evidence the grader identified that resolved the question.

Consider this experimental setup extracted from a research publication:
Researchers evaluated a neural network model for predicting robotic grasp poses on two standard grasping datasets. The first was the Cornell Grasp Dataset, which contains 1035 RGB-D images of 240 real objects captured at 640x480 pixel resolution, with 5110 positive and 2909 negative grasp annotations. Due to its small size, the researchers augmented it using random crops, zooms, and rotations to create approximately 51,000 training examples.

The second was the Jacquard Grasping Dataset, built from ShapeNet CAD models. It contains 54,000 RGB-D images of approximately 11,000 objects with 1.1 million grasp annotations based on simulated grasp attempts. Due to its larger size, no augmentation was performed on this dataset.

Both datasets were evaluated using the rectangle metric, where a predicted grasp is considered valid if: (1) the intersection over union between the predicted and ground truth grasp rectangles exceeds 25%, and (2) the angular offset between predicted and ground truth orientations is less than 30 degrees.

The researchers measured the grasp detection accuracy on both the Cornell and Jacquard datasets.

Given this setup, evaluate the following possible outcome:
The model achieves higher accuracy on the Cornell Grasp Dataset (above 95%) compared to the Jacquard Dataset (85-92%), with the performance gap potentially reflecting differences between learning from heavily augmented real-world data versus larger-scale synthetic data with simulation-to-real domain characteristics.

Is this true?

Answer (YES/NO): NO